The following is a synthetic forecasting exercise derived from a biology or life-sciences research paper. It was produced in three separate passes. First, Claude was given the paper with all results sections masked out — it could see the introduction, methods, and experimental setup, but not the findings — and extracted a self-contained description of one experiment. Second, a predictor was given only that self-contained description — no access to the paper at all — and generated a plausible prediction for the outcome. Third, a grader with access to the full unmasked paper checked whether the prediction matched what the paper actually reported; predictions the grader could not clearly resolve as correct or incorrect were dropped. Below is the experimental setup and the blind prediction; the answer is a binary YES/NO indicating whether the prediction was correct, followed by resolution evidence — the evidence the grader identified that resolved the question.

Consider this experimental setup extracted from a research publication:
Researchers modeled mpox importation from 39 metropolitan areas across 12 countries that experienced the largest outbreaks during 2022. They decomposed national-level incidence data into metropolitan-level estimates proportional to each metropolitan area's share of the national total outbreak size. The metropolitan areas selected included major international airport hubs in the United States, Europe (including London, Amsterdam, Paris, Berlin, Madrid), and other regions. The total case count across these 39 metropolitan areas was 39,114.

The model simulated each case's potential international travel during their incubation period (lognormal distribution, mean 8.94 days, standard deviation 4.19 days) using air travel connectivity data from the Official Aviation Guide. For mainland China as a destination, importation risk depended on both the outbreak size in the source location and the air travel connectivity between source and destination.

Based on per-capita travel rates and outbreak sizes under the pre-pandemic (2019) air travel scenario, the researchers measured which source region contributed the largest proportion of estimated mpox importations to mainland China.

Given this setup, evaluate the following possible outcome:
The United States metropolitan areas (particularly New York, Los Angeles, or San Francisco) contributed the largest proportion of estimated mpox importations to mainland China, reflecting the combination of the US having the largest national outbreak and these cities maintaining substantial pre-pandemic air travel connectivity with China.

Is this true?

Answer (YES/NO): YES